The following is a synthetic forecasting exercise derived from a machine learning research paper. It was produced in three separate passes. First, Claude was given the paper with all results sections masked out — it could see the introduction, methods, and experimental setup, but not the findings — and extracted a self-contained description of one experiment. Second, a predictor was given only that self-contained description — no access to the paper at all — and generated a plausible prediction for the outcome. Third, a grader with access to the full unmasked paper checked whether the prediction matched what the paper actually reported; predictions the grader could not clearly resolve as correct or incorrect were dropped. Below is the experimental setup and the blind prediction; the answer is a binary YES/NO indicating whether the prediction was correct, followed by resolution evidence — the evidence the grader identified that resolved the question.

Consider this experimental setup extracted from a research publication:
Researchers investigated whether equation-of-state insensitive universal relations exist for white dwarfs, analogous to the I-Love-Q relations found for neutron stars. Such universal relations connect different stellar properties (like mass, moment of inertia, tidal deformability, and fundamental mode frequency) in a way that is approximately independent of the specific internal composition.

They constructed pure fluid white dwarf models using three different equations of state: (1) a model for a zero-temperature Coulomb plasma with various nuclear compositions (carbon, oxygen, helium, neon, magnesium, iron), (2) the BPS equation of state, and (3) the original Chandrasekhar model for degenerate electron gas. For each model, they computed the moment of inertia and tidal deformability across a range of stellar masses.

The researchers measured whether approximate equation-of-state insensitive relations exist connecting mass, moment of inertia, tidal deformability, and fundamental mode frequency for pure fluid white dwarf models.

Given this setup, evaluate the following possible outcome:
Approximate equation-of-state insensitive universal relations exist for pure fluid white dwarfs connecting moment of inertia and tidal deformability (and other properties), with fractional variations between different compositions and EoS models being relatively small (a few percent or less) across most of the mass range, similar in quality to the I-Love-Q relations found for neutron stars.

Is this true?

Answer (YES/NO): YES